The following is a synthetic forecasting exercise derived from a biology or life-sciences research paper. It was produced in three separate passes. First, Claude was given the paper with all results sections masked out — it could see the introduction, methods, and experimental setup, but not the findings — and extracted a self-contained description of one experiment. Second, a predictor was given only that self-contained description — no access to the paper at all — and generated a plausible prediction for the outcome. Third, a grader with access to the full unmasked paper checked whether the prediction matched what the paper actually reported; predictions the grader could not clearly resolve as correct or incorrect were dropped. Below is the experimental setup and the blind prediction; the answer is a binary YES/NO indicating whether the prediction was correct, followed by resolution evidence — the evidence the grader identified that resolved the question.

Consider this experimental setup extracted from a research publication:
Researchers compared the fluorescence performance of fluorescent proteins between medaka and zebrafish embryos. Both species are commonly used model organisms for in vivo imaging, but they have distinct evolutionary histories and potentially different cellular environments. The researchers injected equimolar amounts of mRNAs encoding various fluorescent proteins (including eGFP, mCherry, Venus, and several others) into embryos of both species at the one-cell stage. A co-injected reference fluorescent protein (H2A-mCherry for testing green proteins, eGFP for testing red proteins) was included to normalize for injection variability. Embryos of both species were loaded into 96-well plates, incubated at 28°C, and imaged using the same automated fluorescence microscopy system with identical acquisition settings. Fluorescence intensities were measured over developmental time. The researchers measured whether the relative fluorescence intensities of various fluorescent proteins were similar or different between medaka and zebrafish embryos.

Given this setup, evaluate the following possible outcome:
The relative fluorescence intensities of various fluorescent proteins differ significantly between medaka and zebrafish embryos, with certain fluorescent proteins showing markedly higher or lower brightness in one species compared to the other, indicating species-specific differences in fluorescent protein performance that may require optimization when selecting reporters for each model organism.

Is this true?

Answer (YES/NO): YES